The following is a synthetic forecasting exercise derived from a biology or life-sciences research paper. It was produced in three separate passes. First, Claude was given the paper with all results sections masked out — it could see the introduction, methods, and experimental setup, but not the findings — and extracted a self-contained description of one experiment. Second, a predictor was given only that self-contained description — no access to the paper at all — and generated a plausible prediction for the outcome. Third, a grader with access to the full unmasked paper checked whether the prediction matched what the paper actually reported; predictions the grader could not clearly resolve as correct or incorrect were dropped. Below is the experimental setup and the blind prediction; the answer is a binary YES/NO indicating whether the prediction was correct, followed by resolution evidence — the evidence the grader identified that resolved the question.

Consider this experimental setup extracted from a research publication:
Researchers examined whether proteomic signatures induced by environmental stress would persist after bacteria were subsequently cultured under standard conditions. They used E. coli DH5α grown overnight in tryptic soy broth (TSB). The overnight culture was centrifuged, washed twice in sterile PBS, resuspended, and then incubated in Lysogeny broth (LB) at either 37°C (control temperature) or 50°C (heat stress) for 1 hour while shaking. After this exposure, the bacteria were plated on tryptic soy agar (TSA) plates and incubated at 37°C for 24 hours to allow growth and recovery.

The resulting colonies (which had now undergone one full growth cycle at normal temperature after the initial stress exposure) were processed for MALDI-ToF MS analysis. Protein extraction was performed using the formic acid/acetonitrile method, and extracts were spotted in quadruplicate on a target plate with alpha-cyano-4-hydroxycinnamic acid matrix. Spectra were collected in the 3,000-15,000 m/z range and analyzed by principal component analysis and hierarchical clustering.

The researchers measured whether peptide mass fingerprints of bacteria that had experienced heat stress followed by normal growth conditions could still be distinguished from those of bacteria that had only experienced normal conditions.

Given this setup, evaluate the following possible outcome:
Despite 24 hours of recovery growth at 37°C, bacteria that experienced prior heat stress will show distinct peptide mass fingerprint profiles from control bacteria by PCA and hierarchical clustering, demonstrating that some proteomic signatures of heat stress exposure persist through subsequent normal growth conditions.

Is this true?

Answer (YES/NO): YES